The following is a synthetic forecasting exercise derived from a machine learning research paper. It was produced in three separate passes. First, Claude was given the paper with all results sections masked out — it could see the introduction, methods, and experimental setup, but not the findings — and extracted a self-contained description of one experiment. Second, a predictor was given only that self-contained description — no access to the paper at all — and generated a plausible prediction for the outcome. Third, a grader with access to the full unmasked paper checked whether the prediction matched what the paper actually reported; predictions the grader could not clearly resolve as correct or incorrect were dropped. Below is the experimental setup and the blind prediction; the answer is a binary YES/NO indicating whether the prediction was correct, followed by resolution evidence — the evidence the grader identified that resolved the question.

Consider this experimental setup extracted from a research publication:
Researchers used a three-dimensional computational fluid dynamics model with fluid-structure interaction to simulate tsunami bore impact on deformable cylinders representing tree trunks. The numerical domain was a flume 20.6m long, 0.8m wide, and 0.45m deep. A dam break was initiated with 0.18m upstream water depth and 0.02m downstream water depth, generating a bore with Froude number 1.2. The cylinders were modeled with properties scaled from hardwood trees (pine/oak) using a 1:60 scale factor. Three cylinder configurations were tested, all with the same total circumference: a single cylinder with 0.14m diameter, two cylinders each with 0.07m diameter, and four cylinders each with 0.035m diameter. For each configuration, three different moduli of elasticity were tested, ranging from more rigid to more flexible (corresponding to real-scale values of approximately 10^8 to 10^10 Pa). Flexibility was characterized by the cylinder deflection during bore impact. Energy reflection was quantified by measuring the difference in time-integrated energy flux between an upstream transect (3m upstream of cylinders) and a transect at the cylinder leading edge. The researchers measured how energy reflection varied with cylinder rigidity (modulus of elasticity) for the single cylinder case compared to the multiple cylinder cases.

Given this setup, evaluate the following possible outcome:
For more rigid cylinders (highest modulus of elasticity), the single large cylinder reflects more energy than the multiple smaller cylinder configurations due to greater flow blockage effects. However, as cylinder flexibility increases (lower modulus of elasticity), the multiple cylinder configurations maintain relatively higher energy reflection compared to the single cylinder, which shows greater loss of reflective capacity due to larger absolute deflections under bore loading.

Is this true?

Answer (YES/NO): NO